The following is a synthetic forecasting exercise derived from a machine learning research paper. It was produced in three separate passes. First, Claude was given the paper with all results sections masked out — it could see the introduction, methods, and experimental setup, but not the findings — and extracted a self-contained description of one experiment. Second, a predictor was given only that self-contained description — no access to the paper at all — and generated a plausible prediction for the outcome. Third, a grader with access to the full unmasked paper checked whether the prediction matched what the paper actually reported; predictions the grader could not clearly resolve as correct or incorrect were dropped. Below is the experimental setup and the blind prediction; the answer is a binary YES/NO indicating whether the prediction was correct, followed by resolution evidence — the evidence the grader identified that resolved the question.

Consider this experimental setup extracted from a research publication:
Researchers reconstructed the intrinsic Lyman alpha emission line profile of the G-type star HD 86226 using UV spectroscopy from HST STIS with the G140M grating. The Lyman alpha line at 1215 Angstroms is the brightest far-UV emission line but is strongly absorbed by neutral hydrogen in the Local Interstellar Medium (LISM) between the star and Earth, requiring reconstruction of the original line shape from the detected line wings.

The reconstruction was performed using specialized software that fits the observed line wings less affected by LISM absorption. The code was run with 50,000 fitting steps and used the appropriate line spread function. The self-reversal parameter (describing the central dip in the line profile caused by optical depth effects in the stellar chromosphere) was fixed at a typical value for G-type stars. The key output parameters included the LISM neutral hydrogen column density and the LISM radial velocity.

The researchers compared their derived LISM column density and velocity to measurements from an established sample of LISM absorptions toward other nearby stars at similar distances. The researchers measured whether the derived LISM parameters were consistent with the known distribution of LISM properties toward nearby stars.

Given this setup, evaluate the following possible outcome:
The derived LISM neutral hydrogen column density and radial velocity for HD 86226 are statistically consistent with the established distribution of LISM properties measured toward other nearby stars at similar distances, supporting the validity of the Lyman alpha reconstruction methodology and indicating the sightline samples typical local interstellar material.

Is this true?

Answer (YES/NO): YES